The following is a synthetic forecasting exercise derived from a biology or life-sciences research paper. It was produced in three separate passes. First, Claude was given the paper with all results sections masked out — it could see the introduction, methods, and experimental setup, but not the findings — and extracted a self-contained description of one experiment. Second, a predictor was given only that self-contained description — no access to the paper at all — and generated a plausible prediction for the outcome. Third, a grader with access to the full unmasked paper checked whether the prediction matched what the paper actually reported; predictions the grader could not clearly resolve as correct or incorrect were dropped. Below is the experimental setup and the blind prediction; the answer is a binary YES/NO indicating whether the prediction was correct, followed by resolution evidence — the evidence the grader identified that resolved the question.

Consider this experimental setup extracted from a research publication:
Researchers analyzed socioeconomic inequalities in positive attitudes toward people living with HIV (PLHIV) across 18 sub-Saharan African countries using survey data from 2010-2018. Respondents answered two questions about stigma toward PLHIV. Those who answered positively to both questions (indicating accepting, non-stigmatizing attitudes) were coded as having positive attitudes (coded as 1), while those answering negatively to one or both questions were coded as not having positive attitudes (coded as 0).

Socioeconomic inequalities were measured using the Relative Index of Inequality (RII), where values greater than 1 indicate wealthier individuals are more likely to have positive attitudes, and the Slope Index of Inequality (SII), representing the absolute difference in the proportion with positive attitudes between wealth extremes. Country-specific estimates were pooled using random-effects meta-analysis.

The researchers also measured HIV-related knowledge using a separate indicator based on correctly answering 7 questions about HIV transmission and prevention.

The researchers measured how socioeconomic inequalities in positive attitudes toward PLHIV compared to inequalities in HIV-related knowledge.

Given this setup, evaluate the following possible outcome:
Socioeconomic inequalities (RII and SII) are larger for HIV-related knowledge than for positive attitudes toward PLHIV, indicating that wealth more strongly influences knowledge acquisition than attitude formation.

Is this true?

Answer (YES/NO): NO